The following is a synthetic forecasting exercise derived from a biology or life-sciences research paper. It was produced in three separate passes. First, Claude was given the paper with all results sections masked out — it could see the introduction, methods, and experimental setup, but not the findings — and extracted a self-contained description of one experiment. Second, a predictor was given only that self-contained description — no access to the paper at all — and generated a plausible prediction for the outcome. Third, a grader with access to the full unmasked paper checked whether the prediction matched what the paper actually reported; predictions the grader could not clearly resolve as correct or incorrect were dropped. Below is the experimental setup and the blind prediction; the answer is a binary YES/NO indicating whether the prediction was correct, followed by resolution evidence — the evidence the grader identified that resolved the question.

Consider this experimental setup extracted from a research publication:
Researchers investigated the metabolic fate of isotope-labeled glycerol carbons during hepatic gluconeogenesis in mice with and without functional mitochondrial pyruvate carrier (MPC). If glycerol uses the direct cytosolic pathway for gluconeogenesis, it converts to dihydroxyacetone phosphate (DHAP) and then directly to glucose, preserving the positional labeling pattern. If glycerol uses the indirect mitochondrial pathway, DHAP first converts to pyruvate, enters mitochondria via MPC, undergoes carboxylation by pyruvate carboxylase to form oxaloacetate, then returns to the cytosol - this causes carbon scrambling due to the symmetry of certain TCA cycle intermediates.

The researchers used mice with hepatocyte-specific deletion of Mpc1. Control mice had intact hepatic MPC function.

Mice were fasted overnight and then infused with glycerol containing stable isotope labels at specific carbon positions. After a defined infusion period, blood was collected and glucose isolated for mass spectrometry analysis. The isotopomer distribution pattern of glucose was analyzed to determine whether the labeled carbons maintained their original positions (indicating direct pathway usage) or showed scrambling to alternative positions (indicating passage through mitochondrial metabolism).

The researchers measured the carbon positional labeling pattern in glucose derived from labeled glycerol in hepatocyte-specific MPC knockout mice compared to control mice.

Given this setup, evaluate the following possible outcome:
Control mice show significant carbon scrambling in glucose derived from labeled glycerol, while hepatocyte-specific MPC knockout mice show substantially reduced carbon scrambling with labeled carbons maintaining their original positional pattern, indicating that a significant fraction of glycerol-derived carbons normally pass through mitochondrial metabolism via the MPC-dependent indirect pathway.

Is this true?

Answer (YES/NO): NO